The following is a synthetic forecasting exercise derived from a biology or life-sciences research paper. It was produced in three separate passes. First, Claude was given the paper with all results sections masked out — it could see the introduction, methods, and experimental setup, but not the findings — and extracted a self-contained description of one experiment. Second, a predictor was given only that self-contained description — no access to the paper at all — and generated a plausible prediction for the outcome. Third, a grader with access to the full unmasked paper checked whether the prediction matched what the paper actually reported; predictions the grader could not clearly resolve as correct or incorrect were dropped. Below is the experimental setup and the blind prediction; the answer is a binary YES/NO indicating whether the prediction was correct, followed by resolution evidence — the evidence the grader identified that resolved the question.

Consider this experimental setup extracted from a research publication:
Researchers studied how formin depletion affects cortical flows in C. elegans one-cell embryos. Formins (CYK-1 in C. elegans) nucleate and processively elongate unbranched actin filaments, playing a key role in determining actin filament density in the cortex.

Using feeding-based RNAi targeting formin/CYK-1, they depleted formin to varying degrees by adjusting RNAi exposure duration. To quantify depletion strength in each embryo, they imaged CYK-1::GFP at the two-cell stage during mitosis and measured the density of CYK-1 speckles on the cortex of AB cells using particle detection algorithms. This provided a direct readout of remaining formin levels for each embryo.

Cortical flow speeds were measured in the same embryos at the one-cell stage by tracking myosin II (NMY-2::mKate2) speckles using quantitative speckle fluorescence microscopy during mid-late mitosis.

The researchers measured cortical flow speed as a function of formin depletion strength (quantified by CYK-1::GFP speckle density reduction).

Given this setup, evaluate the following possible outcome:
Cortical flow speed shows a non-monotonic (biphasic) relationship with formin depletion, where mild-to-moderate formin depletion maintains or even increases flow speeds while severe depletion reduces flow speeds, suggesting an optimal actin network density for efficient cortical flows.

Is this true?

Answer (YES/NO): NO